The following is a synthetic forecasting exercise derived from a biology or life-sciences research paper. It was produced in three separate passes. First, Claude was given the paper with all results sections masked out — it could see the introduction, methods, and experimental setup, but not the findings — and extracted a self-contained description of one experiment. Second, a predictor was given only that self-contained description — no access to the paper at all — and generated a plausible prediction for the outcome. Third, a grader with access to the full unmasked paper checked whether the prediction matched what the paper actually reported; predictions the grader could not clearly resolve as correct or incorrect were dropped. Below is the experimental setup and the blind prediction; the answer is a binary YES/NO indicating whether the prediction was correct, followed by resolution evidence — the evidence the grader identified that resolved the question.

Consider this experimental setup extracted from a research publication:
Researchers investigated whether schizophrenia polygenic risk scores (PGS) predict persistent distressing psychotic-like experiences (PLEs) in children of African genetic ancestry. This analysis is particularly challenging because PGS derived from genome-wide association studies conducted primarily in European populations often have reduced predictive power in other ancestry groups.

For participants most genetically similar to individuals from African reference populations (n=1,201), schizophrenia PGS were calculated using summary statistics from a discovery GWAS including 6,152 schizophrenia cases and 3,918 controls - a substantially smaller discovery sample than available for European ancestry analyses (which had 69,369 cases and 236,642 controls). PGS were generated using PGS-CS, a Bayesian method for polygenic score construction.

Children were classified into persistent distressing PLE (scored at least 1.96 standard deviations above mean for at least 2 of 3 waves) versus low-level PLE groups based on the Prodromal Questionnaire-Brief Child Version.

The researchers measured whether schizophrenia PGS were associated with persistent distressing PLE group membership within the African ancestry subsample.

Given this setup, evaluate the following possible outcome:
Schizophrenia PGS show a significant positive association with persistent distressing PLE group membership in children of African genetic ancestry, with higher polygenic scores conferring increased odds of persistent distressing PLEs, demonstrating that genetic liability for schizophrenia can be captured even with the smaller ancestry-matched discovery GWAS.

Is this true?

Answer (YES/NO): NO